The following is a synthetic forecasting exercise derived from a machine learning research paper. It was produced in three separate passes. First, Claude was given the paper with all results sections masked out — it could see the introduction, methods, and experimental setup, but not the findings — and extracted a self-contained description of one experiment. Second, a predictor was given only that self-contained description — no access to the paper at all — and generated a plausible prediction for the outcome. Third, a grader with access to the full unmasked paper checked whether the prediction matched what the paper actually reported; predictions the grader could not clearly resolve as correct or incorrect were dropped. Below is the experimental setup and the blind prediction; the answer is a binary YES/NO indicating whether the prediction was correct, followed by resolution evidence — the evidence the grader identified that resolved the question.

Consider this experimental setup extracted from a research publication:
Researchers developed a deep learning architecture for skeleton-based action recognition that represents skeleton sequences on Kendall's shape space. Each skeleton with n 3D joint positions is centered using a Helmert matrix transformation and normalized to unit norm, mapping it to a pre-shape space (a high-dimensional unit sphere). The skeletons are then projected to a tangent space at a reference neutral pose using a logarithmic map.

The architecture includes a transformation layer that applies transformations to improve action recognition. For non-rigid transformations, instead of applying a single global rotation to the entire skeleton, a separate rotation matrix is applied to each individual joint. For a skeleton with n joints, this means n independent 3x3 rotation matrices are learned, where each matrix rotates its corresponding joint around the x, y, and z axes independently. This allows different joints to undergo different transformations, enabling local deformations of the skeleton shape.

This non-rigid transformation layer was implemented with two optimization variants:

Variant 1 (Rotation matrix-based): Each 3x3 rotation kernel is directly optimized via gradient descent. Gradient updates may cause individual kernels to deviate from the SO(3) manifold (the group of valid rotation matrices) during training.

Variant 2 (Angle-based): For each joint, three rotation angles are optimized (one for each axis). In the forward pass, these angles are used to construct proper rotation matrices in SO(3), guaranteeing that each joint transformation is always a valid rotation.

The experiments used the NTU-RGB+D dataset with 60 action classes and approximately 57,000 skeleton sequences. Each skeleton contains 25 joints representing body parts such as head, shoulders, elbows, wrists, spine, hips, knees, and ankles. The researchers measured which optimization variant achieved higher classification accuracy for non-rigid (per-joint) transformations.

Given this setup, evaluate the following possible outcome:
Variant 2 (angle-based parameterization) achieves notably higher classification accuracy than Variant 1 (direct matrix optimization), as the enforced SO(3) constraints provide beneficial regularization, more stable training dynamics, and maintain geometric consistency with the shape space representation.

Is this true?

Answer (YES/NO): NO